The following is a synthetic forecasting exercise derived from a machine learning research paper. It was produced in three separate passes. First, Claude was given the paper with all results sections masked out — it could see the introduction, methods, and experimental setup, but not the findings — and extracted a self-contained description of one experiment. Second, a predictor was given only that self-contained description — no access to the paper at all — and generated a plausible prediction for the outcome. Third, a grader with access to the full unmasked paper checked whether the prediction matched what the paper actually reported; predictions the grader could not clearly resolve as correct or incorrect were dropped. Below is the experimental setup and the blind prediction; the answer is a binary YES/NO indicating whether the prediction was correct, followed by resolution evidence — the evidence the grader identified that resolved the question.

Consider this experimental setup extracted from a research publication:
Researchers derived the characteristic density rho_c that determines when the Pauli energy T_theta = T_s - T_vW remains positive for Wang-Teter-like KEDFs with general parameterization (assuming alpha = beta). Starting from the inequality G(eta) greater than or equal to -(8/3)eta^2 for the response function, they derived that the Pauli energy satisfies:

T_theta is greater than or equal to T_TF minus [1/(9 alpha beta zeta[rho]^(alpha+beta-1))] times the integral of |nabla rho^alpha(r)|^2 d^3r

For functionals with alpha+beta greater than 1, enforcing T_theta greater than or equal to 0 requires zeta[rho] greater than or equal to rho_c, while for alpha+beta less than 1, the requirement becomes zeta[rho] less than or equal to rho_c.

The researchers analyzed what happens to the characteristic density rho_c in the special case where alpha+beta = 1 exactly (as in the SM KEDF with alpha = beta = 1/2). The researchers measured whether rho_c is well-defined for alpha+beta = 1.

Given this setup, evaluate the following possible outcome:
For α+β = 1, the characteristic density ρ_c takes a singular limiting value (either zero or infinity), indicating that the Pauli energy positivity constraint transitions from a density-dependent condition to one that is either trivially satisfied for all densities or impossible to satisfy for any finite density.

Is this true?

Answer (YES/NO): NO